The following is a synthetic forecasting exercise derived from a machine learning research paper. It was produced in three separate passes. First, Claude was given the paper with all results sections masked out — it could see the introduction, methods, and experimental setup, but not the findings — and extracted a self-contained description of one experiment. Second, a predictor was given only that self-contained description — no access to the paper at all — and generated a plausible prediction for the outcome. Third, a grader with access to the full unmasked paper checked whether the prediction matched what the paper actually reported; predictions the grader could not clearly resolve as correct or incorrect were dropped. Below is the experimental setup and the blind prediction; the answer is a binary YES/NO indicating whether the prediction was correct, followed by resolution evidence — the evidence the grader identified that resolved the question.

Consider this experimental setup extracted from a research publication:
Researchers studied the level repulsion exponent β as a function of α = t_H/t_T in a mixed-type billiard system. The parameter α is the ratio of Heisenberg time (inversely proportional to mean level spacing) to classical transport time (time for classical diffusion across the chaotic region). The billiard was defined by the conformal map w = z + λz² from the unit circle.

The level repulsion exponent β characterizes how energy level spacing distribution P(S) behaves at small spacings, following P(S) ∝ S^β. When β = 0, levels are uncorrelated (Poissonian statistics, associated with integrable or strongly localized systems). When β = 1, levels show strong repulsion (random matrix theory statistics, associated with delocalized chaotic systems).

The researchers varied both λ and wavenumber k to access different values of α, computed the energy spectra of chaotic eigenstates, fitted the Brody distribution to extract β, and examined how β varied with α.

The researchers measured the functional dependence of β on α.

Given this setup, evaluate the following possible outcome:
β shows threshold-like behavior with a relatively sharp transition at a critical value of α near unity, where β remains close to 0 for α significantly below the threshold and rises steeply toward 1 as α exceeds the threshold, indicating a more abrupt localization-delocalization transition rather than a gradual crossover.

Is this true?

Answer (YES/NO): NO